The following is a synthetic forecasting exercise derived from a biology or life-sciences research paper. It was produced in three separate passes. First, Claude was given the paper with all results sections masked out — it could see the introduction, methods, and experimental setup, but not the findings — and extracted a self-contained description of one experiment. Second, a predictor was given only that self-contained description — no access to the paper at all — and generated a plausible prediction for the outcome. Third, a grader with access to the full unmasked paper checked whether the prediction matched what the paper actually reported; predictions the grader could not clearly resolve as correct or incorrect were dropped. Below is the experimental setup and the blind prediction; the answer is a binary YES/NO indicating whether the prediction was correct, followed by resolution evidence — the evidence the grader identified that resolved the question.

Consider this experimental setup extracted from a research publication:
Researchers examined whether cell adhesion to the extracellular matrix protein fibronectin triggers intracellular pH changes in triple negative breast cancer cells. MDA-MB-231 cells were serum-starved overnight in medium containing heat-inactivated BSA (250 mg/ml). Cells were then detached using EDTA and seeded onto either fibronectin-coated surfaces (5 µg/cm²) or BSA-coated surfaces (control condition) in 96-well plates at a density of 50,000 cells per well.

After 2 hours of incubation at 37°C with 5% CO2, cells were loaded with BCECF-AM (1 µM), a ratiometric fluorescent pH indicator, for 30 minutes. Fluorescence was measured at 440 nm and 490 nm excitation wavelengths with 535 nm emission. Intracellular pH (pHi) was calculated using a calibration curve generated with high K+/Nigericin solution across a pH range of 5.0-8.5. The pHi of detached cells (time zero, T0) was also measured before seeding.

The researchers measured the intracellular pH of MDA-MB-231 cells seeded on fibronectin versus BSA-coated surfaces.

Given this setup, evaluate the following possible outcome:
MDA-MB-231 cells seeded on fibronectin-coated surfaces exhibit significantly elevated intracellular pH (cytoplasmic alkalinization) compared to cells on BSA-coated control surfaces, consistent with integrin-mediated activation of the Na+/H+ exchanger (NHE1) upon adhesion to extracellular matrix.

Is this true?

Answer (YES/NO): YES